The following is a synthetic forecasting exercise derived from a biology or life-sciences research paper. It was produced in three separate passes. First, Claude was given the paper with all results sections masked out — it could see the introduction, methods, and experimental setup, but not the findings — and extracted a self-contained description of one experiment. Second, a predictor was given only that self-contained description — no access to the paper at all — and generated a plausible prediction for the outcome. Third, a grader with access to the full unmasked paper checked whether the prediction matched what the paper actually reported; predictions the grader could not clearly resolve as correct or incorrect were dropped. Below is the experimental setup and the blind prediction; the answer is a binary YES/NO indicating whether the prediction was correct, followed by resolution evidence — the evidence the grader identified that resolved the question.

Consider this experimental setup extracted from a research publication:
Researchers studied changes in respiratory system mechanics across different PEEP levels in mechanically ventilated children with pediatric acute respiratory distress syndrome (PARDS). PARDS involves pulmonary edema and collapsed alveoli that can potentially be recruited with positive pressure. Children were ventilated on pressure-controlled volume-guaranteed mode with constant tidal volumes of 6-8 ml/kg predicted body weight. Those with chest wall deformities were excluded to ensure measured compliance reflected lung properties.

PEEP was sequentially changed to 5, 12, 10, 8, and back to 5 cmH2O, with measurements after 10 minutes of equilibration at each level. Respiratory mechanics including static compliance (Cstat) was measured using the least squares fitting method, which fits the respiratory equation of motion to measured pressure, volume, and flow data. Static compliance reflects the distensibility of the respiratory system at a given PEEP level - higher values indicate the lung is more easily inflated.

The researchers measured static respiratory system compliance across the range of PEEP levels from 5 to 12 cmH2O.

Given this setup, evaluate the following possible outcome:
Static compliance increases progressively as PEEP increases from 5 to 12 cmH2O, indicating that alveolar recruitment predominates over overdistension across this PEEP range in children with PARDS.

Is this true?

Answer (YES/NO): NO